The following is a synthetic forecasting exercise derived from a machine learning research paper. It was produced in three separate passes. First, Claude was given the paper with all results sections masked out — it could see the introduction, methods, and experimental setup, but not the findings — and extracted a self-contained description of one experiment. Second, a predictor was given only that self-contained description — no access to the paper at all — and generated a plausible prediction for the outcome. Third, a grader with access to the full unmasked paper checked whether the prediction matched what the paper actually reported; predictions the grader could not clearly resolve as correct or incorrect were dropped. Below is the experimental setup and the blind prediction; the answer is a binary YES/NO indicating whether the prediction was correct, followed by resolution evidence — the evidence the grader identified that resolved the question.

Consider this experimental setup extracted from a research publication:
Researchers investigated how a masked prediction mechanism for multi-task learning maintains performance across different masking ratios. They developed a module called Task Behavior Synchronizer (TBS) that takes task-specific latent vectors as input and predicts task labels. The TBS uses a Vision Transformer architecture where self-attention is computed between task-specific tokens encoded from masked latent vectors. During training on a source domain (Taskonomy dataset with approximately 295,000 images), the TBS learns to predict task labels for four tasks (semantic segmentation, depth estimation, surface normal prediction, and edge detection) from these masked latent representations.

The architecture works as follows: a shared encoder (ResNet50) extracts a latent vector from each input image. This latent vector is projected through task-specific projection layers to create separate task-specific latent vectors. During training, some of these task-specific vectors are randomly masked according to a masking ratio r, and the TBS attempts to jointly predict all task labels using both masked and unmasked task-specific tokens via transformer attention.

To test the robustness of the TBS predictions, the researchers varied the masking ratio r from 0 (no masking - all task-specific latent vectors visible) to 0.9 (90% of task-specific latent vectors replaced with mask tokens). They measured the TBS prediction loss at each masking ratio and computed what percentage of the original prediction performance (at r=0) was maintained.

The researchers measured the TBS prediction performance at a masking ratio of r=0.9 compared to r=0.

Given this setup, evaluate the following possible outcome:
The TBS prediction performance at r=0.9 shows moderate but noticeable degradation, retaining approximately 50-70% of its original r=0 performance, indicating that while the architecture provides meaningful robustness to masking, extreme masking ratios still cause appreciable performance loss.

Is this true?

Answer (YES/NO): NO